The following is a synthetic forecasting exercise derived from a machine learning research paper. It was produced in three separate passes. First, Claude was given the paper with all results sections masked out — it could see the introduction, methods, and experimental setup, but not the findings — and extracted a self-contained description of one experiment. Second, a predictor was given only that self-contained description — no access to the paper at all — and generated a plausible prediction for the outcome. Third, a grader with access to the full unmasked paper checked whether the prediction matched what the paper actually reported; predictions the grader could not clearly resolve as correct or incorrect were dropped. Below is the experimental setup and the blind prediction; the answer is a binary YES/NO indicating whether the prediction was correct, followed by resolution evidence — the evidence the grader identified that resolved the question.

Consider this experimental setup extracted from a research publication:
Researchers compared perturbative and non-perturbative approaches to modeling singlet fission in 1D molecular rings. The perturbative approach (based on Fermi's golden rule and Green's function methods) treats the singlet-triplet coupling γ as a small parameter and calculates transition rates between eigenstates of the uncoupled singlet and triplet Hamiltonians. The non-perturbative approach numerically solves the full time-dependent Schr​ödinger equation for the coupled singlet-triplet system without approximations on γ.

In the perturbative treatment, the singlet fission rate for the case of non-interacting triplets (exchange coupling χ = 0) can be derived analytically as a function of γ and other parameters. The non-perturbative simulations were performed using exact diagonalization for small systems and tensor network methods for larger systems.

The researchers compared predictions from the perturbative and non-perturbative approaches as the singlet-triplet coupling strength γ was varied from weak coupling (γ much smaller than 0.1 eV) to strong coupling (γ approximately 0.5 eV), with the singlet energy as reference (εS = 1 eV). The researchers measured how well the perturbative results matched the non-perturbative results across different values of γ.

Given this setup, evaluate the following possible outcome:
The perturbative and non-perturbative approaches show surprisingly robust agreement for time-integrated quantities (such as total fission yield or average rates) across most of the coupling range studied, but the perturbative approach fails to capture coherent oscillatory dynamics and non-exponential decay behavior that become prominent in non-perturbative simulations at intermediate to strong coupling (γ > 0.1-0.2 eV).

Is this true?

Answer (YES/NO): NO